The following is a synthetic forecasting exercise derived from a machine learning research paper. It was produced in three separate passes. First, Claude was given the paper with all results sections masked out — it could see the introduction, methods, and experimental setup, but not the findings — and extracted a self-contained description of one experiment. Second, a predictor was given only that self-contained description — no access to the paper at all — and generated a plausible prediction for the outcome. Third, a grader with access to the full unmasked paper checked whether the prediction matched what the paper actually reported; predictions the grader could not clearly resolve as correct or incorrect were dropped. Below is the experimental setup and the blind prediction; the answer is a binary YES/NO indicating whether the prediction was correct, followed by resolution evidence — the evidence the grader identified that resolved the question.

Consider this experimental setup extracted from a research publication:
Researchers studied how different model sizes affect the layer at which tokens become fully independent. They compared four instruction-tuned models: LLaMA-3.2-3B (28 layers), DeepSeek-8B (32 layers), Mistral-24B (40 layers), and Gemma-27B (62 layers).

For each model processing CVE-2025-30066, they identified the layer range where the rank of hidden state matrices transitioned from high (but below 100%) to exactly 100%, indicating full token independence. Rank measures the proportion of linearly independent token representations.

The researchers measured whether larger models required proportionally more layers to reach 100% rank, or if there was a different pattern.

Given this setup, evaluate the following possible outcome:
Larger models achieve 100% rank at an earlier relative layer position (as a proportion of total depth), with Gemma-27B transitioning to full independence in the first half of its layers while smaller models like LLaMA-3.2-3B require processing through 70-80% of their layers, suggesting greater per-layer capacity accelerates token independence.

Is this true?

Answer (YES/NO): NO